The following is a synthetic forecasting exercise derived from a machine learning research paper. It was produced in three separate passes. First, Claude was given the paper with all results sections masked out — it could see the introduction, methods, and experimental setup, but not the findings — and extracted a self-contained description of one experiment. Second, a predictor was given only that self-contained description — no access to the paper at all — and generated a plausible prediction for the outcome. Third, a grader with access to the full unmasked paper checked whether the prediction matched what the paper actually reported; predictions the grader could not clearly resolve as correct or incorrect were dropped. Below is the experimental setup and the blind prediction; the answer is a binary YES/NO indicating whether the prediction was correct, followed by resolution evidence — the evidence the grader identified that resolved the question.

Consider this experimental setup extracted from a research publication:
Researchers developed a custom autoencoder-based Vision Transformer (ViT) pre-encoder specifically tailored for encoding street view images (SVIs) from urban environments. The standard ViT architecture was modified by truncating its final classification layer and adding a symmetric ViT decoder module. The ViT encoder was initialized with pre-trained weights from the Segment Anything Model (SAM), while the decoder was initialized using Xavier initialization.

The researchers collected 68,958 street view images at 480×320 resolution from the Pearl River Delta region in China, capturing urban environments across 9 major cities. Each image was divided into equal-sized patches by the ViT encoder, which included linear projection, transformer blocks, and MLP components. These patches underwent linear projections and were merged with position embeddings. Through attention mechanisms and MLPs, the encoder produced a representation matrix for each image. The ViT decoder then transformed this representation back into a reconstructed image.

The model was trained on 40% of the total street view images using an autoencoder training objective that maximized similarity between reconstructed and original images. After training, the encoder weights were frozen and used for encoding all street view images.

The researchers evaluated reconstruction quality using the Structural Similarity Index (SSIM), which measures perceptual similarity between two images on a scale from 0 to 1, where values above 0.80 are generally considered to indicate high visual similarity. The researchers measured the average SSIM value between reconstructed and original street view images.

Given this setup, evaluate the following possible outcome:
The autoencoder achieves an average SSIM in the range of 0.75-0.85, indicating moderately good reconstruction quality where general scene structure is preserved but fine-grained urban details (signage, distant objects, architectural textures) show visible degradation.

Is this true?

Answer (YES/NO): NO